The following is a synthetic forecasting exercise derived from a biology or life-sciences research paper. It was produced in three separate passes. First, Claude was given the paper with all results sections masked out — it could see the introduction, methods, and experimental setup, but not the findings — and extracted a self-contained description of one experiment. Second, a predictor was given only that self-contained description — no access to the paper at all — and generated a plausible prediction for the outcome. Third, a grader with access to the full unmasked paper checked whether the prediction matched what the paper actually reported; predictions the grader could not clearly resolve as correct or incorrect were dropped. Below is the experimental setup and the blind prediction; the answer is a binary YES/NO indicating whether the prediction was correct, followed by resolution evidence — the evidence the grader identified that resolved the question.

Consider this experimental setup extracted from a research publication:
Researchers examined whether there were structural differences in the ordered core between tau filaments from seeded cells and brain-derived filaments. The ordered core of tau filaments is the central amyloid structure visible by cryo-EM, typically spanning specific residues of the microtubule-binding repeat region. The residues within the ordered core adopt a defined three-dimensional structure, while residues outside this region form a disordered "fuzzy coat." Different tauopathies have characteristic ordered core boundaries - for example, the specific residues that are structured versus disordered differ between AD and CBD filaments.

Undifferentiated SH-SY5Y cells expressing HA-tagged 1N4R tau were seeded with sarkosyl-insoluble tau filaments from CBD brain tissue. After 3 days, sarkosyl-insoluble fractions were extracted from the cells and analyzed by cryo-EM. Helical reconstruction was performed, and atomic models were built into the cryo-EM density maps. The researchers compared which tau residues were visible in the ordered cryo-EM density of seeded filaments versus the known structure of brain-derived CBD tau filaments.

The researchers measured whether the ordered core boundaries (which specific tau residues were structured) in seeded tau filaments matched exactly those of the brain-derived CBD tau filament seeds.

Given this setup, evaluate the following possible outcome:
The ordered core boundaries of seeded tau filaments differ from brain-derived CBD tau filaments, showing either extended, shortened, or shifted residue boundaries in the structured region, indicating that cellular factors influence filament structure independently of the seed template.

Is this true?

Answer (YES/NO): YES